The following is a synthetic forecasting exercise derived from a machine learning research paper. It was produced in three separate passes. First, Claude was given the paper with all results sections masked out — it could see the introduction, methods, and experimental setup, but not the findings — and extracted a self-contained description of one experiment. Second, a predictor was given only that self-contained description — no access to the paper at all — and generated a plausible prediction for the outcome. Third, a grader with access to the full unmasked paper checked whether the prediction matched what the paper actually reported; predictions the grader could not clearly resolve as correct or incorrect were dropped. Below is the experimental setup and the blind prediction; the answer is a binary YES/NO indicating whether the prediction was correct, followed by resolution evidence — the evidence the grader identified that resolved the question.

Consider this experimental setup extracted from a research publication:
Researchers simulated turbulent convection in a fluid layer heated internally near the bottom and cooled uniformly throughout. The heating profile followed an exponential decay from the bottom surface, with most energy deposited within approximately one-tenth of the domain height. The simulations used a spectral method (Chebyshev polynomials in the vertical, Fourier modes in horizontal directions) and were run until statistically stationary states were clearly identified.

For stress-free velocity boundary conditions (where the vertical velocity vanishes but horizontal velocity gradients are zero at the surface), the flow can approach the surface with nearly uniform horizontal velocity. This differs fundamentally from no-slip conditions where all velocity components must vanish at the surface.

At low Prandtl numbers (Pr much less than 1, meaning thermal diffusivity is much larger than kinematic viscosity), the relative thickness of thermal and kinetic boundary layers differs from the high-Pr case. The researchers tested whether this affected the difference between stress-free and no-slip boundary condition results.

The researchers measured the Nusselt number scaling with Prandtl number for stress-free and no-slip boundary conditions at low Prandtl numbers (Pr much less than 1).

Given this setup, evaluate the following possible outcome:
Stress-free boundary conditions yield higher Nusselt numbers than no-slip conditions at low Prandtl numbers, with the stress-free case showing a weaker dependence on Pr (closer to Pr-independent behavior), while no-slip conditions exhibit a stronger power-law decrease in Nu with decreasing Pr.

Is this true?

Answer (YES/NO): NO